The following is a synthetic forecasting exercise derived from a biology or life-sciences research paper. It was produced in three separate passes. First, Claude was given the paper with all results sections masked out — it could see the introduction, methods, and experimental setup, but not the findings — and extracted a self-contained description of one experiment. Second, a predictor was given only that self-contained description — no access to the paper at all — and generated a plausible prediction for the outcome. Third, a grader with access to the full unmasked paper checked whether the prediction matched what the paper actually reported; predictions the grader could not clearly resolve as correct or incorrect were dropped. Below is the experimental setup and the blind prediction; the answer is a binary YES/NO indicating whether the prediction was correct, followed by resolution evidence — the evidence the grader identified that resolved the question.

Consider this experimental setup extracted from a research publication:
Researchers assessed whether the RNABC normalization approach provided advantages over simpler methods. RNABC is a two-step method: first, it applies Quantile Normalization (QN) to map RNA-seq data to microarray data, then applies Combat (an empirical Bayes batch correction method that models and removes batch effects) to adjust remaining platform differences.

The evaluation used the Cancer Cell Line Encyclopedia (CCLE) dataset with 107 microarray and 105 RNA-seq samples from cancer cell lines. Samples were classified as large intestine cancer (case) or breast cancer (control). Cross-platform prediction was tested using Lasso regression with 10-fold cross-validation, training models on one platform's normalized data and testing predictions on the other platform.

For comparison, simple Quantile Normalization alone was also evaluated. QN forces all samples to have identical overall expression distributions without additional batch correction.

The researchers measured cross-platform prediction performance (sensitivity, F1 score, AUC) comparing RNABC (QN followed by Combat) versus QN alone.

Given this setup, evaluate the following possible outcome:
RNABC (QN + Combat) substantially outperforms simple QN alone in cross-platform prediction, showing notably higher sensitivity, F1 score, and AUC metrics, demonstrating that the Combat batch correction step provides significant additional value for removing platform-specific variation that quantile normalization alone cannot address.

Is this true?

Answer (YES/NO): NO